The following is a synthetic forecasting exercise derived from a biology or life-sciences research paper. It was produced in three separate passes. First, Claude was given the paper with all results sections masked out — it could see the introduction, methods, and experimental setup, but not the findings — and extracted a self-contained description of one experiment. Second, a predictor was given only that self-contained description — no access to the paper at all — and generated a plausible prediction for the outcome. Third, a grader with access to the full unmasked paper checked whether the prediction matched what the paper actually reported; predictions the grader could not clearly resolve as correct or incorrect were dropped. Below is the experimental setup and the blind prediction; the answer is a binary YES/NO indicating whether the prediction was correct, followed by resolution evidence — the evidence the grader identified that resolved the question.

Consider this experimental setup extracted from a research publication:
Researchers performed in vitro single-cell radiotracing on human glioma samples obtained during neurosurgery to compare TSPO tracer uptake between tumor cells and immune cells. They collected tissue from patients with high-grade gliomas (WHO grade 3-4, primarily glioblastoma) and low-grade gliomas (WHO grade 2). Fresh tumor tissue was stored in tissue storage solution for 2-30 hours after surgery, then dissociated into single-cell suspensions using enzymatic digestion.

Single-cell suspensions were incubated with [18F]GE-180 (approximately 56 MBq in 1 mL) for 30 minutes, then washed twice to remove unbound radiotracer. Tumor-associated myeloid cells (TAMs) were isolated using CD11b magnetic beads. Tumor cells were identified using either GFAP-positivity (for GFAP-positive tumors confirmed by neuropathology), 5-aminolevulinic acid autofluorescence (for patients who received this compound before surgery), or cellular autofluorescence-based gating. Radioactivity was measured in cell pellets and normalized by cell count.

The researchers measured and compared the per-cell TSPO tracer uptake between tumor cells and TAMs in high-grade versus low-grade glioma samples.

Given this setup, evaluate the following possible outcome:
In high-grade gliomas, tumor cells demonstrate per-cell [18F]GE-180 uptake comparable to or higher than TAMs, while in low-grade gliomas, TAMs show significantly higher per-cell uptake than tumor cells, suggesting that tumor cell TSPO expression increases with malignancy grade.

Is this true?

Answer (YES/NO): NO